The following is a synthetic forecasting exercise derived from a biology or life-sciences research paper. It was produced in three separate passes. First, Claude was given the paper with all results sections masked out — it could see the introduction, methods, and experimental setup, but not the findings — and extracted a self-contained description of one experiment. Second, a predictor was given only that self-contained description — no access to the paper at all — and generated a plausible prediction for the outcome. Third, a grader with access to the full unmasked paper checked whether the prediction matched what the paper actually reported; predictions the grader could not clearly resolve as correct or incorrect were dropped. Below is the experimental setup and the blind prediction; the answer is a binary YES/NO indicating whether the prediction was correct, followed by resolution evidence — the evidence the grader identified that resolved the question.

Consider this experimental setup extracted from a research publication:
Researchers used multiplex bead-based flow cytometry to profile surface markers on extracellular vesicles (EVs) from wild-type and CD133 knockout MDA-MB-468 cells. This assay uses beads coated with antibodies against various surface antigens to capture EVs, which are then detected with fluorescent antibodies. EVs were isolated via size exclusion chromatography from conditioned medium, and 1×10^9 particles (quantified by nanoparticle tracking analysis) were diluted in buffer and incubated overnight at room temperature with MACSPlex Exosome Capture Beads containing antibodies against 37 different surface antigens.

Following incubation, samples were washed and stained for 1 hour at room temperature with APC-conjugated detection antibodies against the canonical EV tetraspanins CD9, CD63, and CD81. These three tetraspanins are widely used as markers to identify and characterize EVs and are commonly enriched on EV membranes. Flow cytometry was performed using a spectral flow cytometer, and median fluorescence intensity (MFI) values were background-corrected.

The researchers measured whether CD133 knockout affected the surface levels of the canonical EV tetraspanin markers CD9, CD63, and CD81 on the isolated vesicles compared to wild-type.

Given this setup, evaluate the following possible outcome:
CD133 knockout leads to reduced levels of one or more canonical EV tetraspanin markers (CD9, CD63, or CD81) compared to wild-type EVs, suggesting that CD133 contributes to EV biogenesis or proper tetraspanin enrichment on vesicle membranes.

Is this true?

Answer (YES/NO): NO